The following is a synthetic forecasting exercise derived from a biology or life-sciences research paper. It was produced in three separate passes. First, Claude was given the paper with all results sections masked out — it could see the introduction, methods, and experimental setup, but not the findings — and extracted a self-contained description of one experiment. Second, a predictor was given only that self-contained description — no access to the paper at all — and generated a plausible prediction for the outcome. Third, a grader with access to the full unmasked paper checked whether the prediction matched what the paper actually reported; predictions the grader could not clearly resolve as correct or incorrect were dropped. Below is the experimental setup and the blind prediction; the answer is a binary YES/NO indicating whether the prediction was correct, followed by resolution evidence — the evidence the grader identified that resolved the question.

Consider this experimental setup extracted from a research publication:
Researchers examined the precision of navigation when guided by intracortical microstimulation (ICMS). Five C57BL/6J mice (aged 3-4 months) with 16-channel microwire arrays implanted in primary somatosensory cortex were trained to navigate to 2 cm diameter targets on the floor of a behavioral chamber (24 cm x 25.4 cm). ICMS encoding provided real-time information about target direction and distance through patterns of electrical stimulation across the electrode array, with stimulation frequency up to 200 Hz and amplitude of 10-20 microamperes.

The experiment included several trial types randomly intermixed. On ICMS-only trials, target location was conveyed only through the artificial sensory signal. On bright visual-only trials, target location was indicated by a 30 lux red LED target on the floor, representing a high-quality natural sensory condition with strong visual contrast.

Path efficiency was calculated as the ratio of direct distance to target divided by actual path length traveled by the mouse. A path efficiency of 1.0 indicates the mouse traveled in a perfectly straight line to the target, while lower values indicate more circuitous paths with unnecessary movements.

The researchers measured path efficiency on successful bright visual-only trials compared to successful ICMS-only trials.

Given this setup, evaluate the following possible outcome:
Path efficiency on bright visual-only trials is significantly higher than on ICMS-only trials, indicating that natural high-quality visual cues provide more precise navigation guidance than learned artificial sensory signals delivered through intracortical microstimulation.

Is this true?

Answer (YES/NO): NO